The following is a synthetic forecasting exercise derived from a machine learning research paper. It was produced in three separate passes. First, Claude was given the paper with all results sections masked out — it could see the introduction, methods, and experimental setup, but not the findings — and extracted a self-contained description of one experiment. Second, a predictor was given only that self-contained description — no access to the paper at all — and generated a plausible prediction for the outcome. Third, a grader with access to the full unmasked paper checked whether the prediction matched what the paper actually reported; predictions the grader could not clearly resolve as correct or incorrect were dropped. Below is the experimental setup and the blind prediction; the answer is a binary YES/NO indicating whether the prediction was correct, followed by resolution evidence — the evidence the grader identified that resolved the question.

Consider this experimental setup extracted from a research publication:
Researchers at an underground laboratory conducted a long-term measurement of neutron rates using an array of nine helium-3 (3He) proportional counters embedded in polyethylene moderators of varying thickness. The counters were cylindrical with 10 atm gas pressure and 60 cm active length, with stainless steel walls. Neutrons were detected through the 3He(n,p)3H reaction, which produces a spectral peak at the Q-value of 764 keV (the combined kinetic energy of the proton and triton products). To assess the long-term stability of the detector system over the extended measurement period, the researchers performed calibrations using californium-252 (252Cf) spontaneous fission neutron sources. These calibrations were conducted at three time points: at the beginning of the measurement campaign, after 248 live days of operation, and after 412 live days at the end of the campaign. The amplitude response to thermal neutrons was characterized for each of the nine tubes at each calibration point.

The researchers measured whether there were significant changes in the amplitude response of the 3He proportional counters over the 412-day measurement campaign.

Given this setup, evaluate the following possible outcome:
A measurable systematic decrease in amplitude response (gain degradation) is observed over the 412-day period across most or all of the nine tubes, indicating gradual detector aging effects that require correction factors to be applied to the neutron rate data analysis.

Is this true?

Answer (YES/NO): NO